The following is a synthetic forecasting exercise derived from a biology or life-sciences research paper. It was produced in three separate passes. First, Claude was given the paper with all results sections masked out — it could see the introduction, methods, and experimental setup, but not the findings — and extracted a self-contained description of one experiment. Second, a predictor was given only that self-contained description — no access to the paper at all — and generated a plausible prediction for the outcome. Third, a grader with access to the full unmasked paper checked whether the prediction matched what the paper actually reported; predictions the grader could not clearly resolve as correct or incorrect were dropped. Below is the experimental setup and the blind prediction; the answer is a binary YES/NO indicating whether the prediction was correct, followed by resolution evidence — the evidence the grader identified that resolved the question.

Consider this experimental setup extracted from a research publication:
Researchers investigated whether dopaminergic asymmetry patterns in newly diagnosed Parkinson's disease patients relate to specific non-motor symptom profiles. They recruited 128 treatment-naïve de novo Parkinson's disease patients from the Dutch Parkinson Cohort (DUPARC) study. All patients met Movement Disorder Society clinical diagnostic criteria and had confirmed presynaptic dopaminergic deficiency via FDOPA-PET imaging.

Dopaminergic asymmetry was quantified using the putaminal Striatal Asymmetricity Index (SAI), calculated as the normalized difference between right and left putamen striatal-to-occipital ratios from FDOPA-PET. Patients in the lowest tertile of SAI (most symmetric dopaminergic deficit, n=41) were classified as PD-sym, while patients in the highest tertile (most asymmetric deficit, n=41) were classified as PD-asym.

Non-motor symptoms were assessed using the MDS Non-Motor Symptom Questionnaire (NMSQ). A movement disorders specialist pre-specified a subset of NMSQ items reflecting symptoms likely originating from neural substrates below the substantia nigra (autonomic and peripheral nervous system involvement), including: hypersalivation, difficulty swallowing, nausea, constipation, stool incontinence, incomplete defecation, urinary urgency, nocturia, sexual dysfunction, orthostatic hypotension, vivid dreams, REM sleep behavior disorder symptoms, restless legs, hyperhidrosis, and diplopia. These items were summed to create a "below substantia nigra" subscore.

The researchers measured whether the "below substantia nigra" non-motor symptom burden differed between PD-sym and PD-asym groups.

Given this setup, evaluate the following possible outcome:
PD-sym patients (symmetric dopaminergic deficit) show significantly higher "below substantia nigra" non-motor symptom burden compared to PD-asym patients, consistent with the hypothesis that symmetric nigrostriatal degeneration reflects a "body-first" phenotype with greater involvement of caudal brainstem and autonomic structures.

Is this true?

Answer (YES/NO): YES